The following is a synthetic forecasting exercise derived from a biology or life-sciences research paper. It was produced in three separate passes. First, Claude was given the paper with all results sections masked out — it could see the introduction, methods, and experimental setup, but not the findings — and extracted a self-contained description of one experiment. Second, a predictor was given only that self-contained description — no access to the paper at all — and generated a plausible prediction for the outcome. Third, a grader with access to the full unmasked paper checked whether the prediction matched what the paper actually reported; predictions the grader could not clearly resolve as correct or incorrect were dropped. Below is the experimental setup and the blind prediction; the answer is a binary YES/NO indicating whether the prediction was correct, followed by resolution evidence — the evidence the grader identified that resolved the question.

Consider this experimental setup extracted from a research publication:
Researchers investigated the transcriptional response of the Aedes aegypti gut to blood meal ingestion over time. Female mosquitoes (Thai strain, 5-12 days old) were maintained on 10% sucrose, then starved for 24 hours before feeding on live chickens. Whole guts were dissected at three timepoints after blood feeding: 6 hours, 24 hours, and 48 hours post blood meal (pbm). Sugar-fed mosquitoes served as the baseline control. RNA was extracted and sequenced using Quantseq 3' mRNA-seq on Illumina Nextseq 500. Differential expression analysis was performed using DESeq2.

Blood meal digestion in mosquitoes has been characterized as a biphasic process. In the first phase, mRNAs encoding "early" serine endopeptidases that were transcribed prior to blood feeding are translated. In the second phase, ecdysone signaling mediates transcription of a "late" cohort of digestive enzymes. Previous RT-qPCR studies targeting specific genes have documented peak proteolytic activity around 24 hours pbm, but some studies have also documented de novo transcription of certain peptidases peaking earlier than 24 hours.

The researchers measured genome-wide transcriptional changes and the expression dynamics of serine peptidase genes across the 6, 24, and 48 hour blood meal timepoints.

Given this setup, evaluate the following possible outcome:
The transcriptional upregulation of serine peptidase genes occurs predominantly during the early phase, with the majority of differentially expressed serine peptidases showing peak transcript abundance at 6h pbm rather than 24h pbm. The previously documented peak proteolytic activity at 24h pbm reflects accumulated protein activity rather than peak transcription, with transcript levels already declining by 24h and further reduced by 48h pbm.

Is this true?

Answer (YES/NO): NO